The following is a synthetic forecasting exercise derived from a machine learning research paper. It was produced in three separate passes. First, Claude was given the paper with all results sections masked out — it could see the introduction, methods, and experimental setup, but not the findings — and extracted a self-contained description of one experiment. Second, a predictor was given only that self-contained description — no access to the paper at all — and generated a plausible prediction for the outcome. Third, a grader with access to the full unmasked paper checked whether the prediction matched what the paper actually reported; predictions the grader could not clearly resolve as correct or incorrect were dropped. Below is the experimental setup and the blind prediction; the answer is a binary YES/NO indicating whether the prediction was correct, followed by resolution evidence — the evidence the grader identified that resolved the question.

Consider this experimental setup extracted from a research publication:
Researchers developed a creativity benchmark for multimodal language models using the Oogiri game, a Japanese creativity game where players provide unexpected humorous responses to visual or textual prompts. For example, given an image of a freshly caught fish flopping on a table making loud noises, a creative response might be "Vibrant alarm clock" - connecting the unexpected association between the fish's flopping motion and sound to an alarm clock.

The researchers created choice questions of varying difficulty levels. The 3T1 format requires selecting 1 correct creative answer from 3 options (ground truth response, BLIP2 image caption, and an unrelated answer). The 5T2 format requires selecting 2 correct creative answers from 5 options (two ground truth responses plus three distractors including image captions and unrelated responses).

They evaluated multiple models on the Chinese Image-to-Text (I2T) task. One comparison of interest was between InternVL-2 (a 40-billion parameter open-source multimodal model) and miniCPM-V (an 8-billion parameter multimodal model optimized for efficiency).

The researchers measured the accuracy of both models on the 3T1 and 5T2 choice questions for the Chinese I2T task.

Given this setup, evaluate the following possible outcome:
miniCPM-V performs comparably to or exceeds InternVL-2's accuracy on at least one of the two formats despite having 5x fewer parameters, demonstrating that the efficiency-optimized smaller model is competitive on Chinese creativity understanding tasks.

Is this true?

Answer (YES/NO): YES